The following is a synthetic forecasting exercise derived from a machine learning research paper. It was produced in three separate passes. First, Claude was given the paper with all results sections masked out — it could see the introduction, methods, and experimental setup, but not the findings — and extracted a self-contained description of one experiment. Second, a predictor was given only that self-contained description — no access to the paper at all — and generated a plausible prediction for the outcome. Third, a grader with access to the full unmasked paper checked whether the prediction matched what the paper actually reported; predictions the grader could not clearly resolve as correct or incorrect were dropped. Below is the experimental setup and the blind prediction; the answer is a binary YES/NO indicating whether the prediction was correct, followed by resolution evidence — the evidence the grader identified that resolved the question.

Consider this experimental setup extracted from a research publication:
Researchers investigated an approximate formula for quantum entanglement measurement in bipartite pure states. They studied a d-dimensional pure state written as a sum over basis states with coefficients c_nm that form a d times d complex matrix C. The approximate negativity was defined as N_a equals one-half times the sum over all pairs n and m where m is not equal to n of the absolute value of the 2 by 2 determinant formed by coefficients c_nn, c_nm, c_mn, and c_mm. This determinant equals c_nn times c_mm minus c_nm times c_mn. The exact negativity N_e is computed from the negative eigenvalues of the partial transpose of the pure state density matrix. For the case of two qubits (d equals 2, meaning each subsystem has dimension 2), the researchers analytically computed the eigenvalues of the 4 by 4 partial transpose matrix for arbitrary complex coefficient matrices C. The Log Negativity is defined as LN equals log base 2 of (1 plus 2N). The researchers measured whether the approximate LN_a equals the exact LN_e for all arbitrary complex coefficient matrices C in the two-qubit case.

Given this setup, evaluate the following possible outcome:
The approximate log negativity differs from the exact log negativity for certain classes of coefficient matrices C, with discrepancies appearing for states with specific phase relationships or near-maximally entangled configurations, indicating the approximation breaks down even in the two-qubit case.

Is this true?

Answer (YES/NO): NO